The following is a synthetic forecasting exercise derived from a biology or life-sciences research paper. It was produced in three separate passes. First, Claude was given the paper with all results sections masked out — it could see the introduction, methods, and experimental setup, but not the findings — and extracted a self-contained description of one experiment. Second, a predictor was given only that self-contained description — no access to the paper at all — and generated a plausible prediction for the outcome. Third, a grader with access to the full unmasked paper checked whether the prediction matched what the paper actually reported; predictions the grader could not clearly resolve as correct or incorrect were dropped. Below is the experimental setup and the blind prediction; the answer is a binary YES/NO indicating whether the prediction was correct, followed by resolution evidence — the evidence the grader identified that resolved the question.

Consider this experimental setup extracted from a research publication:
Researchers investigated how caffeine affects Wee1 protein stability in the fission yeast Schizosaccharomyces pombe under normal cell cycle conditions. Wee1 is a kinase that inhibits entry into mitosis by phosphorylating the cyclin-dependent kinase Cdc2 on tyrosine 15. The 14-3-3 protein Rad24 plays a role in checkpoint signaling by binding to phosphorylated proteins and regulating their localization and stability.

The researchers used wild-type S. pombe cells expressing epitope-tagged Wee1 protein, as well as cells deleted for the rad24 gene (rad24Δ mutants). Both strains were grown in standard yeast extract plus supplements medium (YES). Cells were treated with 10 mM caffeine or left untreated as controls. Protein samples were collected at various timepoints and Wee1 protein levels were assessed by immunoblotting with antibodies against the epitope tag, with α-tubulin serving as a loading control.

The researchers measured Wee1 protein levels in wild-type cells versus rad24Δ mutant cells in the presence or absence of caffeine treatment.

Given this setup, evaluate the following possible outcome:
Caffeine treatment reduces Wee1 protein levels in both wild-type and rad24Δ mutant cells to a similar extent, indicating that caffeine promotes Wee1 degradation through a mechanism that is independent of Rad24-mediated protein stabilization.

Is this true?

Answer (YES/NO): NO